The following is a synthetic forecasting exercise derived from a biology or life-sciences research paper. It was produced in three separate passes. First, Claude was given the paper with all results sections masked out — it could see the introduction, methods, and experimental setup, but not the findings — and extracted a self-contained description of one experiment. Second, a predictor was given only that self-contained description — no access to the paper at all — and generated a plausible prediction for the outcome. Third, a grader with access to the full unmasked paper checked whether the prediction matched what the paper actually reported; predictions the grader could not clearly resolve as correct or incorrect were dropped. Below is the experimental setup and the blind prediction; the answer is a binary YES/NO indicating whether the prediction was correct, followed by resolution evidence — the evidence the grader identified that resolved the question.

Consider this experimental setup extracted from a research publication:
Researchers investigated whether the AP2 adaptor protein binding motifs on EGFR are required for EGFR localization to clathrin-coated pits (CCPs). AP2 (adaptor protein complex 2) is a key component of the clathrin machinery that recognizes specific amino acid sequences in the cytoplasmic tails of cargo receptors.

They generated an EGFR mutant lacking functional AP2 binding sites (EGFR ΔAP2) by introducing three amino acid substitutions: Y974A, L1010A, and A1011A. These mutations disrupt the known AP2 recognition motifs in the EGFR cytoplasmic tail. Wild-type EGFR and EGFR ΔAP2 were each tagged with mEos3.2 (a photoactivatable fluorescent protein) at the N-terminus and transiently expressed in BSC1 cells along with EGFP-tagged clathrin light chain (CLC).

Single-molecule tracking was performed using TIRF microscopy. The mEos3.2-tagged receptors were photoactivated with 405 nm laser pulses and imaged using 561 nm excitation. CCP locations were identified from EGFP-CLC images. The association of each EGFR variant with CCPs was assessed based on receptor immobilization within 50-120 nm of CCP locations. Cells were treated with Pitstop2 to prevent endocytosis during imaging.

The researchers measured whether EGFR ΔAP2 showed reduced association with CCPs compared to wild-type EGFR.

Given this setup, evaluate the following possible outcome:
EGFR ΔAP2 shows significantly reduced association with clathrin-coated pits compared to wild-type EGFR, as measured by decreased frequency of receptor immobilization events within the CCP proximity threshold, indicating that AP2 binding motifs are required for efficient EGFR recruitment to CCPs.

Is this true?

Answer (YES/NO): YES